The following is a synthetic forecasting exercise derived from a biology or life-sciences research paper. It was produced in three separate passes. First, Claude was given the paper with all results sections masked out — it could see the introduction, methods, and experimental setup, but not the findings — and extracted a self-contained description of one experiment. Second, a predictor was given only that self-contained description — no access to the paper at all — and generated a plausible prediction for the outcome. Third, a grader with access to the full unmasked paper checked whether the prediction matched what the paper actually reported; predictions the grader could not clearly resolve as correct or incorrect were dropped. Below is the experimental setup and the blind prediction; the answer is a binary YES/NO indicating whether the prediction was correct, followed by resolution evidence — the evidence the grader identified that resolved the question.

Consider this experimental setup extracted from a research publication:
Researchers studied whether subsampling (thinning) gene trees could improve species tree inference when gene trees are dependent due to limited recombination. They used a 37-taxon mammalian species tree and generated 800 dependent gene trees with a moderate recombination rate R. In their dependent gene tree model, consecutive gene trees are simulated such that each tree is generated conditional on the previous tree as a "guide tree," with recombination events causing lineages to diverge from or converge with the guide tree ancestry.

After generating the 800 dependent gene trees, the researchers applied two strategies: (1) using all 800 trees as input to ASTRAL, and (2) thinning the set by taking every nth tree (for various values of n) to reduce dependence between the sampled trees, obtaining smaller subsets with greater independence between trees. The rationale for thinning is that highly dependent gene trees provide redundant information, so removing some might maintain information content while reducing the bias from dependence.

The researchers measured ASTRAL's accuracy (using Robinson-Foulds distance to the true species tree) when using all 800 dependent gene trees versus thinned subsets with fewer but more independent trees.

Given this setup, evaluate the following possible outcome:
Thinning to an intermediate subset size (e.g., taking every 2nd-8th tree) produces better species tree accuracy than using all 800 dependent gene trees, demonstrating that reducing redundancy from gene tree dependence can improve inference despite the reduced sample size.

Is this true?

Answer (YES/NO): NO